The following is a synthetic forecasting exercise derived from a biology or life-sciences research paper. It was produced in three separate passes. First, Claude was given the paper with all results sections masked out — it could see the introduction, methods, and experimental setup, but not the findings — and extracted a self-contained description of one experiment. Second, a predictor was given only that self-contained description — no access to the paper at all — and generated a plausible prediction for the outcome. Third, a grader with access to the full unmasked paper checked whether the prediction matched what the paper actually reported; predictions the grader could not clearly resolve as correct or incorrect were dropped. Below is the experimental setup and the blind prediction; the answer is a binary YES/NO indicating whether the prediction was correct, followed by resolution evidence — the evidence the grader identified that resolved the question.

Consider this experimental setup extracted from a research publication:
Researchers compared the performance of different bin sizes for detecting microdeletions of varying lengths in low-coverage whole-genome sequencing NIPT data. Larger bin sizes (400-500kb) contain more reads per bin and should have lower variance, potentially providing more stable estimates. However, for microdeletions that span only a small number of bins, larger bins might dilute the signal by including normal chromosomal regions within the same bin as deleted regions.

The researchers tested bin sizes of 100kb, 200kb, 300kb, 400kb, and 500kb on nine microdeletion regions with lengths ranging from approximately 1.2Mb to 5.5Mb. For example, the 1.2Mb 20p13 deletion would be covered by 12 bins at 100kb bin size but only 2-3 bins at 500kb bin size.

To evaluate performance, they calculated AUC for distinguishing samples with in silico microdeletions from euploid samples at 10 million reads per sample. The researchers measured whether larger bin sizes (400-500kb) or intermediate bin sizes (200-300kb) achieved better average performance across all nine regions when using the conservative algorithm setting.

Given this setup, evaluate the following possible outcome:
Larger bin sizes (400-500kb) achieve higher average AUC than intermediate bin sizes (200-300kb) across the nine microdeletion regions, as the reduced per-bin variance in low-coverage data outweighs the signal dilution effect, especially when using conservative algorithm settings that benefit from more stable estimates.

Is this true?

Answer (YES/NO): NO